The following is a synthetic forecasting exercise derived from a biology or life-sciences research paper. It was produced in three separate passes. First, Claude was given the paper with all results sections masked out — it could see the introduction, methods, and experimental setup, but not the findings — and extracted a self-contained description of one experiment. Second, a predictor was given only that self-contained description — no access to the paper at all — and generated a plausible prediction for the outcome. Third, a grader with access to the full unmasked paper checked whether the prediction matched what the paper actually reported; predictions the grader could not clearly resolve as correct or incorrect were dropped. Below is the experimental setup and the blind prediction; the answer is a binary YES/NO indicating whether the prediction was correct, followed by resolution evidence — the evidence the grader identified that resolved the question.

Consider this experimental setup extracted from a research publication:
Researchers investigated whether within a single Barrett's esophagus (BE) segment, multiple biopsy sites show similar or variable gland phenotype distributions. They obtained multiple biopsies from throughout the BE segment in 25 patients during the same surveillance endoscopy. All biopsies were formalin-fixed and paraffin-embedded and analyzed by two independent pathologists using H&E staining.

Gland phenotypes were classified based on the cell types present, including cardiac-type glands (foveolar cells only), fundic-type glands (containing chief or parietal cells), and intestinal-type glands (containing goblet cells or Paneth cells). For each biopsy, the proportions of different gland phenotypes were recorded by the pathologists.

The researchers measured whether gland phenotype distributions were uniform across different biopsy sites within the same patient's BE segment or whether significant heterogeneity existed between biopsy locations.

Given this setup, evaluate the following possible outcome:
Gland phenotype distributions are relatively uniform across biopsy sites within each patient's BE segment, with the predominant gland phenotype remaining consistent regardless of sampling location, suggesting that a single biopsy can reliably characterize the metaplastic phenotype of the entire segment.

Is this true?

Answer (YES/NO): YES